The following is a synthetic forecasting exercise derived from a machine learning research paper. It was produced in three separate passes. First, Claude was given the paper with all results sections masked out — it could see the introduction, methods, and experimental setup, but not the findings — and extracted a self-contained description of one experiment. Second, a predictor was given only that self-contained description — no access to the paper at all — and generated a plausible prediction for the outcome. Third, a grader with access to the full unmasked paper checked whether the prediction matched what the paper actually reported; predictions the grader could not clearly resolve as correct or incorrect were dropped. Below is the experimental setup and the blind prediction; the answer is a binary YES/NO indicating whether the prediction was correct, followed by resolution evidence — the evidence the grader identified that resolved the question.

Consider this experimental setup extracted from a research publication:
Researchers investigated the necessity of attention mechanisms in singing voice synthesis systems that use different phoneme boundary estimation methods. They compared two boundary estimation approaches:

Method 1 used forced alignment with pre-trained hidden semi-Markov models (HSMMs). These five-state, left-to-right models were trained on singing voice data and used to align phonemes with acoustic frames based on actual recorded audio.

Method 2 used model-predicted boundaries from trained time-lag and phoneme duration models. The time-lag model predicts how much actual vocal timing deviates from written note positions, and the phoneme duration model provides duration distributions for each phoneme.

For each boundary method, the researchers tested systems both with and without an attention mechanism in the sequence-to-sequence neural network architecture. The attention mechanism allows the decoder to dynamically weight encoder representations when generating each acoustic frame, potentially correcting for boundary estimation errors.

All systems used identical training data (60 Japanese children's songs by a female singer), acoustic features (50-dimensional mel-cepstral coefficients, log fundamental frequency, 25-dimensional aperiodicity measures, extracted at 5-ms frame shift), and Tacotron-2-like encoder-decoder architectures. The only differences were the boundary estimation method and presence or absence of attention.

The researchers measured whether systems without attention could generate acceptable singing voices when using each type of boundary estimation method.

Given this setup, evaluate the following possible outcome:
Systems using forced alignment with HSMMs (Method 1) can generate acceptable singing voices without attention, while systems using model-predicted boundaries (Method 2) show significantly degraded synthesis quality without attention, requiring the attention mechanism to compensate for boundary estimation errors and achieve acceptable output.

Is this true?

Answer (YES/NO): YES